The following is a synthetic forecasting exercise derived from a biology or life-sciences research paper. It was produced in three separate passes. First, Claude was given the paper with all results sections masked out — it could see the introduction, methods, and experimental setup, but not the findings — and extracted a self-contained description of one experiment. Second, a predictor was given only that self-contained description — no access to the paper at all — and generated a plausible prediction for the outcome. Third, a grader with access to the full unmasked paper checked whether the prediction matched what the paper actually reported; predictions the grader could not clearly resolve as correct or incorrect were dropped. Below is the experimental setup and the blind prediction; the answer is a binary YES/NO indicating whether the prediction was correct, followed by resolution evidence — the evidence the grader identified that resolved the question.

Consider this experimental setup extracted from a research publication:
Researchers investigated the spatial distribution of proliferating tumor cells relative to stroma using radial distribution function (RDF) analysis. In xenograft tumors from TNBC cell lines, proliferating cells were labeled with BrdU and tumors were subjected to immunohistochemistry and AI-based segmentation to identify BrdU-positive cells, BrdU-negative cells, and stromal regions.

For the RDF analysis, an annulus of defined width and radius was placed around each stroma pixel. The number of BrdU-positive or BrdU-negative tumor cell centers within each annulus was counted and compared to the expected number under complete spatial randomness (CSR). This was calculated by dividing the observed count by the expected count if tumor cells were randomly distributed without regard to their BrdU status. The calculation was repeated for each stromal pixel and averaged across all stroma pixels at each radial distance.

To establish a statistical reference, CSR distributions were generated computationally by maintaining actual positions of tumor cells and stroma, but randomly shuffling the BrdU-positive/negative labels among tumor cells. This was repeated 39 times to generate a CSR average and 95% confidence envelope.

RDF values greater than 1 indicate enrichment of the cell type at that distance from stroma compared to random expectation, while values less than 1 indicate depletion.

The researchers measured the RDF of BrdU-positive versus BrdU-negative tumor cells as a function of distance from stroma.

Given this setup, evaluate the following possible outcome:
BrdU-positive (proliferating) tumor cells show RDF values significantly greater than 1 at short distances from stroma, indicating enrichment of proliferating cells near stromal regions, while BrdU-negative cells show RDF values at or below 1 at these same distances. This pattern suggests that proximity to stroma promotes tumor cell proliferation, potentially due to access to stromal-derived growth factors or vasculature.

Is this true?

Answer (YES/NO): YES